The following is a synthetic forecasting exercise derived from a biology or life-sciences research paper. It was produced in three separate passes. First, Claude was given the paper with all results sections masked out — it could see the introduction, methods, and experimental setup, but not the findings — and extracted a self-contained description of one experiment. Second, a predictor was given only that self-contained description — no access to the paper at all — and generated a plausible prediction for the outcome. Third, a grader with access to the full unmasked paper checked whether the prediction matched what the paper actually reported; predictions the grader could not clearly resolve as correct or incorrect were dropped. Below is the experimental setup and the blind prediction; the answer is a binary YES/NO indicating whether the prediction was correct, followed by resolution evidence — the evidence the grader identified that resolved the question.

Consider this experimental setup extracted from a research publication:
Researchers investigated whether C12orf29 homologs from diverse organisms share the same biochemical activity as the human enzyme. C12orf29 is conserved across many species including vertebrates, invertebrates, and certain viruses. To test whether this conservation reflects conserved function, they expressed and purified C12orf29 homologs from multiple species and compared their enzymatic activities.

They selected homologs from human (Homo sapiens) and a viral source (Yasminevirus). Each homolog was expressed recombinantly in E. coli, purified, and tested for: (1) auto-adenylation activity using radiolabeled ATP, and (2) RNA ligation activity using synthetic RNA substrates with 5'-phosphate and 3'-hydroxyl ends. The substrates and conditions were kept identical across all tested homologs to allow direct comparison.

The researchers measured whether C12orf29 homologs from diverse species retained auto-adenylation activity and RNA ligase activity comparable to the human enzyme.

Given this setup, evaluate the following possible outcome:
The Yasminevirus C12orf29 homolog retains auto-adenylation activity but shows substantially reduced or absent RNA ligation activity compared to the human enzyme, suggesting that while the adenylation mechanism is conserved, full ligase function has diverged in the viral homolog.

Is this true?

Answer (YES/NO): NO